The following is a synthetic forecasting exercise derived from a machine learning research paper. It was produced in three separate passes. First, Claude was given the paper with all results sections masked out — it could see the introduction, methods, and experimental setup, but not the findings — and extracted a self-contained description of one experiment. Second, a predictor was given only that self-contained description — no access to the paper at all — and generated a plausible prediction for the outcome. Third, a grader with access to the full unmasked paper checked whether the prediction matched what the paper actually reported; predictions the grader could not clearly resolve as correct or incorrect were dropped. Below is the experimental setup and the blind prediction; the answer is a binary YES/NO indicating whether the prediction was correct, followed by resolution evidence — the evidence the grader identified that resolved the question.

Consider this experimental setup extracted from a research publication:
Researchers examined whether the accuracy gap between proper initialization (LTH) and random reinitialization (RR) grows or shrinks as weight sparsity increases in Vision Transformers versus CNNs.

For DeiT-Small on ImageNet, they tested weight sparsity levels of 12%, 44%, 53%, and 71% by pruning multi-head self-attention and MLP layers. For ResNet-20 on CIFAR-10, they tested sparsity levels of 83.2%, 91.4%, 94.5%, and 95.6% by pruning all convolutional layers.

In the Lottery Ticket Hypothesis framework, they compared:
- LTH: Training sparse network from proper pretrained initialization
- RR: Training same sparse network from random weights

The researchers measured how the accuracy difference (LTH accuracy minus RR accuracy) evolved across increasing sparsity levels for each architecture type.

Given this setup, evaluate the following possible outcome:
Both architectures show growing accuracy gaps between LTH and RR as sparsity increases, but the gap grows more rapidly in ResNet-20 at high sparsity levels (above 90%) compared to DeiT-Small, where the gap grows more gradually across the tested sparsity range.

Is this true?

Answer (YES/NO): NO